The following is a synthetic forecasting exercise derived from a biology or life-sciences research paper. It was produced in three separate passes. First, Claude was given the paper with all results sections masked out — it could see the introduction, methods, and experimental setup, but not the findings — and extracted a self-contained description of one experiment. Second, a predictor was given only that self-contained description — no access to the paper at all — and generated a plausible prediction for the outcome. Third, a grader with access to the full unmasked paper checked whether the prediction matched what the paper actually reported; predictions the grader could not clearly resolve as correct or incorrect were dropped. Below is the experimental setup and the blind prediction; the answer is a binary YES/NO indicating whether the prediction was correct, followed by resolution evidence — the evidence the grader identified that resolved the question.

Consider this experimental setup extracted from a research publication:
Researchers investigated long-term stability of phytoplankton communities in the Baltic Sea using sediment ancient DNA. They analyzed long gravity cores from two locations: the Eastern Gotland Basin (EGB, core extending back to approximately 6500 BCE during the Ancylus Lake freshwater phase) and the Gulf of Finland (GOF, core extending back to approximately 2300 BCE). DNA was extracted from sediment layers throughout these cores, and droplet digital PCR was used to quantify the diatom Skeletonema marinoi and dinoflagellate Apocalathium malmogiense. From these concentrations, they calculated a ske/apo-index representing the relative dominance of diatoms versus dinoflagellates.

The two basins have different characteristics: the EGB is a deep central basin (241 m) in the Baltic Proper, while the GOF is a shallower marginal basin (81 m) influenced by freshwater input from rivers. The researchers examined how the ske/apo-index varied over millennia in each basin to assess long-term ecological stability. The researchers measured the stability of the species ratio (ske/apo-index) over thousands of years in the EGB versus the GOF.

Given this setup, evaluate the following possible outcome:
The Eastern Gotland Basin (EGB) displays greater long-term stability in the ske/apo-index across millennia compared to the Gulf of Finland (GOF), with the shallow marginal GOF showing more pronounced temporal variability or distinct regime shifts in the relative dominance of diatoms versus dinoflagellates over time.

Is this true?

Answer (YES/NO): YES